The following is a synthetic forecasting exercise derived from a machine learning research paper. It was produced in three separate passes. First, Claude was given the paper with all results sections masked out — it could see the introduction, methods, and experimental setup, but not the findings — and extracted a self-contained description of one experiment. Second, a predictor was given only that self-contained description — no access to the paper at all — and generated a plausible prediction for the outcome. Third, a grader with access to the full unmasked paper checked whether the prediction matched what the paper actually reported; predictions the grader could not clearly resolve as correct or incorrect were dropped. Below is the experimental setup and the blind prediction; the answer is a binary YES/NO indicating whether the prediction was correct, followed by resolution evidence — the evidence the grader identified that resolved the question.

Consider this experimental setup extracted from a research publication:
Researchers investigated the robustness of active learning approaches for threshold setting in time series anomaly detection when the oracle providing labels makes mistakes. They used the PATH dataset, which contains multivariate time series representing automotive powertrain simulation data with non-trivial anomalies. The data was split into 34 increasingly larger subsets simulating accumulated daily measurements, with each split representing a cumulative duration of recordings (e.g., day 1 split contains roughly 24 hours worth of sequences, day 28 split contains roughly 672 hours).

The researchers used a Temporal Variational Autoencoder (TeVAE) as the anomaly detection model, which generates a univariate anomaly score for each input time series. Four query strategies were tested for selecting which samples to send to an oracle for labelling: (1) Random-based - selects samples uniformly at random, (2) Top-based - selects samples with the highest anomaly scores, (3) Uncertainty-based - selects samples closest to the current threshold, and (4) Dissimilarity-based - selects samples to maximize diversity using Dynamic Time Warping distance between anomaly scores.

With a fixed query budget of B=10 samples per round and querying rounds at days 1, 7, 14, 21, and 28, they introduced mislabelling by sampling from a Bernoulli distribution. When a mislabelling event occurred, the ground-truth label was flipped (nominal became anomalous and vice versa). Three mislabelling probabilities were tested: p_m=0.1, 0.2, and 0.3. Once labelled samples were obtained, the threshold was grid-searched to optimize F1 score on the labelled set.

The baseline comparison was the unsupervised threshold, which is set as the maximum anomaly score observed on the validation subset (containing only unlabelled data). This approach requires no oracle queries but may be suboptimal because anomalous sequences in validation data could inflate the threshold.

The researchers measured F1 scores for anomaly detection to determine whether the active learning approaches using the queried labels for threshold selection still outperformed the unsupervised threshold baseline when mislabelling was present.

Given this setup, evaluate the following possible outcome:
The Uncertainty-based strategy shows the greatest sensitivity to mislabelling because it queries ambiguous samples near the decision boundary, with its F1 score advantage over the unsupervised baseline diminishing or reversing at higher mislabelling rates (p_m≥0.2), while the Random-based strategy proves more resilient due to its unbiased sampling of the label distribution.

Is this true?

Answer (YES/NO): NO